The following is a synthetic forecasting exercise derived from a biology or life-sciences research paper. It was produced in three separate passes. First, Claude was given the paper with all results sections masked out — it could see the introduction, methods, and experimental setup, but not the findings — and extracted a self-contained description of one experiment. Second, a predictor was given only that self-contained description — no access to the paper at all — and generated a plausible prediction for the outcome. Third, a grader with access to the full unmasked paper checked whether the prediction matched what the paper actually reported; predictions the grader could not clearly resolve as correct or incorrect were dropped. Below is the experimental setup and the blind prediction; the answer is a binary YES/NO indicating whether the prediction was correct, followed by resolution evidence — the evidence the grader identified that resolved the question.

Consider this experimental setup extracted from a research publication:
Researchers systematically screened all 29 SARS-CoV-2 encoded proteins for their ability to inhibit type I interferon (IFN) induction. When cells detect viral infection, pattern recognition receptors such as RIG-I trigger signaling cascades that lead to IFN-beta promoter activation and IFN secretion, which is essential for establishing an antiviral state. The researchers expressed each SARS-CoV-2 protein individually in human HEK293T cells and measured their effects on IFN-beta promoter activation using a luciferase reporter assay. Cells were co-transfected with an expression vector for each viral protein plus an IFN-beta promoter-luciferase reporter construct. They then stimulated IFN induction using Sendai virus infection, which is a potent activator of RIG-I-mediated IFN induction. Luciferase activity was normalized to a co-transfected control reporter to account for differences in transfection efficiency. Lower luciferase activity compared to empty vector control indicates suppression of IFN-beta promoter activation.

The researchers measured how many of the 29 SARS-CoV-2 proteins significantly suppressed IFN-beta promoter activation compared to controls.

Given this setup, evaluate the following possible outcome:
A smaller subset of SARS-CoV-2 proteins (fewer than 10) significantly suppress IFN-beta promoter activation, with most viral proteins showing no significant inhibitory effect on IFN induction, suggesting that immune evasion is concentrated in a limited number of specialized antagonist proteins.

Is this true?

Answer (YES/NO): YES